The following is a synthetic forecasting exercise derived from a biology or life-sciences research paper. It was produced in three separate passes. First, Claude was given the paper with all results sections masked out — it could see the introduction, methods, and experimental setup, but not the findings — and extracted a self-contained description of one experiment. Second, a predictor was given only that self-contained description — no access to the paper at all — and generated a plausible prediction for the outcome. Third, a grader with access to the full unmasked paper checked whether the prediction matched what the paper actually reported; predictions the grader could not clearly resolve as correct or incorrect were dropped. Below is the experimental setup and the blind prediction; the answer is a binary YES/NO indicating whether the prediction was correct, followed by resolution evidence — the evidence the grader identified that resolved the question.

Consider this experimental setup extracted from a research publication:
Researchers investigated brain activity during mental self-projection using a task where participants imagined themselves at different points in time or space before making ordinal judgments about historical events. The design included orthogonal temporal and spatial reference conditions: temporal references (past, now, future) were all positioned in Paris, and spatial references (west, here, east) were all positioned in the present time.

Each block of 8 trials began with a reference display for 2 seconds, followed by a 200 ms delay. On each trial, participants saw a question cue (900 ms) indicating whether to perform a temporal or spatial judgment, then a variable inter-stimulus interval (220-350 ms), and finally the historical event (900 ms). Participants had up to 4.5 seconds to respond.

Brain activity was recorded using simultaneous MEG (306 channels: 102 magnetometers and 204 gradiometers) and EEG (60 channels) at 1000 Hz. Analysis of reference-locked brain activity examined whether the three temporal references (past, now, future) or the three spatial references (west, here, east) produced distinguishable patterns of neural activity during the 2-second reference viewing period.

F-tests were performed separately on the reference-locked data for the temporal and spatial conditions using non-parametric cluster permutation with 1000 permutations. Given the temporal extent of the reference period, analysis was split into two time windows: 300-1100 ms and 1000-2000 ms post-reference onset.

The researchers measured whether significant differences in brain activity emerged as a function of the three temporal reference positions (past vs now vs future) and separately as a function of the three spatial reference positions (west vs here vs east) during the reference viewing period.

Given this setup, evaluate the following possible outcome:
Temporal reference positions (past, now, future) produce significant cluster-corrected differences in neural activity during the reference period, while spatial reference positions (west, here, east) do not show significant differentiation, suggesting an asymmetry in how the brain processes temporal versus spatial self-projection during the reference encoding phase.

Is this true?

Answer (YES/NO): YES